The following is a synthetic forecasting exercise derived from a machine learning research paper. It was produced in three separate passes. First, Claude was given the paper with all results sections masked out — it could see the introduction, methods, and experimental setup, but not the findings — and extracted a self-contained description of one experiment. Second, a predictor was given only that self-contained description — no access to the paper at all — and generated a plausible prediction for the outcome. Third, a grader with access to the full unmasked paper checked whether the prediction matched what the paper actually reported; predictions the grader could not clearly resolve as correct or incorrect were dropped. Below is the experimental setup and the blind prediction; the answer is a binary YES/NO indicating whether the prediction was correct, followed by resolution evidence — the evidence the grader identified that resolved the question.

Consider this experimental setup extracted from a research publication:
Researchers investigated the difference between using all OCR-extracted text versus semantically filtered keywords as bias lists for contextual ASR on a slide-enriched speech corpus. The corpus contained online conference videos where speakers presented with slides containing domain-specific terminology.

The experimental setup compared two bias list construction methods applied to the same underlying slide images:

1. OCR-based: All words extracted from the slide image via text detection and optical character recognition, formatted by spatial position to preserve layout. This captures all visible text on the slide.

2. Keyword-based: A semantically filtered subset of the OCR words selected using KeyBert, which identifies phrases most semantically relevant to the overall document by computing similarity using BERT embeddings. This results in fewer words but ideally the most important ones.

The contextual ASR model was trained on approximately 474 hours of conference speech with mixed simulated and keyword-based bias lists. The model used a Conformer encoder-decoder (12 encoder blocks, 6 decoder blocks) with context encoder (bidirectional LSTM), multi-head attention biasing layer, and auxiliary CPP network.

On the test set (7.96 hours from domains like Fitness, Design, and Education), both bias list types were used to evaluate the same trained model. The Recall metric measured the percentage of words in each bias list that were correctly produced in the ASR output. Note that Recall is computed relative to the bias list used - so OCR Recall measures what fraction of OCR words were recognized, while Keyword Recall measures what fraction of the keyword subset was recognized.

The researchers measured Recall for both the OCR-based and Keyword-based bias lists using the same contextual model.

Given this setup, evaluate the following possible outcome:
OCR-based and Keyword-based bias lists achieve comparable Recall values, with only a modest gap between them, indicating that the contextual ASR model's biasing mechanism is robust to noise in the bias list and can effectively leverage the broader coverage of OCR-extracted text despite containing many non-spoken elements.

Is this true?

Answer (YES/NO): YES